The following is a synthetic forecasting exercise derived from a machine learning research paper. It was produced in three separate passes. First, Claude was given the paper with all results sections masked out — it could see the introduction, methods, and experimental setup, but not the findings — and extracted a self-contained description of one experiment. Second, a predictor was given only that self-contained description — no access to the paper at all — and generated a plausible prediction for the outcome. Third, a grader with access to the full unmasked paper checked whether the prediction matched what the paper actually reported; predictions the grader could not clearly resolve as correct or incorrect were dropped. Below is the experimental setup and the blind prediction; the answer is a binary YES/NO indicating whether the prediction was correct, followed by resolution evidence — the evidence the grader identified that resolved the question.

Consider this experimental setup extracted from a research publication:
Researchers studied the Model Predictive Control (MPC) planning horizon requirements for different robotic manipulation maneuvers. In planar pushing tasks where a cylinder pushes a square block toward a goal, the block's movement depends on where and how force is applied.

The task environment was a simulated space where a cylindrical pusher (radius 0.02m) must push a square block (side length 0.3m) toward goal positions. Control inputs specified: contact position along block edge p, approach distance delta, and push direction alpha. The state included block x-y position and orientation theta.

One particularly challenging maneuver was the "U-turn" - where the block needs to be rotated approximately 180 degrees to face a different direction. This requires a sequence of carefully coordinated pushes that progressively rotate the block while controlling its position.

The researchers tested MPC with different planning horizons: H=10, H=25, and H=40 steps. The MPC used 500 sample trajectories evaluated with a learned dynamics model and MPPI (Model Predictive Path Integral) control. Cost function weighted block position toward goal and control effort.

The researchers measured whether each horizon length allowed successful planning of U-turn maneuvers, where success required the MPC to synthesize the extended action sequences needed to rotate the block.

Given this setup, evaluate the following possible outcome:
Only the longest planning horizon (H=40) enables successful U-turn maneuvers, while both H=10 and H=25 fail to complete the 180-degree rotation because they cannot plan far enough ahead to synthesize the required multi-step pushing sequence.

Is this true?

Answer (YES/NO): NO